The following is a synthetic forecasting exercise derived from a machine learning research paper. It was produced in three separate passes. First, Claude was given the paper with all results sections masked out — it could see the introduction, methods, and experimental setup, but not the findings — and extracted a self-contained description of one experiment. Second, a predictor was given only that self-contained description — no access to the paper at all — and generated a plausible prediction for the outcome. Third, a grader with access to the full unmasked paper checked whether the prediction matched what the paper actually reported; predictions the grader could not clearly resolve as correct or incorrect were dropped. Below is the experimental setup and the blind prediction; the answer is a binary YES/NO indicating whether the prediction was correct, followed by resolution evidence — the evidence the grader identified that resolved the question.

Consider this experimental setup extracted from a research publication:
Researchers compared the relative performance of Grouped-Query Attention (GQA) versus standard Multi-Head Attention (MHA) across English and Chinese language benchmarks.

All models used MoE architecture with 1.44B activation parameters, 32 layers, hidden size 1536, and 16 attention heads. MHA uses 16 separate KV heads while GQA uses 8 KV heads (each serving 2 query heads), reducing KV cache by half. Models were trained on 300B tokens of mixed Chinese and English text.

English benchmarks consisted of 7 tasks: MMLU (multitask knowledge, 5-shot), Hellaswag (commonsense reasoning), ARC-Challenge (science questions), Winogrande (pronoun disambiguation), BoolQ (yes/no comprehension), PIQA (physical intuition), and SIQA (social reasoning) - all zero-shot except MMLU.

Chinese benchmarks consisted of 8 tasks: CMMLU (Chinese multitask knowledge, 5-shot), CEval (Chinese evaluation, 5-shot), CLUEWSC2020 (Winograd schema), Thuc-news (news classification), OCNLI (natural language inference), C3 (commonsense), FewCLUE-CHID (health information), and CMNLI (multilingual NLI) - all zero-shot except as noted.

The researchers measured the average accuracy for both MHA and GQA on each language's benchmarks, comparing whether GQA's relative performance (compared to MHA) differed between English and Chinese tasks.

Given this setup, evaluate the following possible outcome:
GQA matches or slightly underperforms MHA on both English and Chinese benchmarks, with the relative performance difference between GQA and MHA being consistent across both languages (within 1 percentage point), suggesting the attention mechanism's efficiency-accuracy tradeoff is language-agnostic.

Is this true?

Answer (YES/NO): NO